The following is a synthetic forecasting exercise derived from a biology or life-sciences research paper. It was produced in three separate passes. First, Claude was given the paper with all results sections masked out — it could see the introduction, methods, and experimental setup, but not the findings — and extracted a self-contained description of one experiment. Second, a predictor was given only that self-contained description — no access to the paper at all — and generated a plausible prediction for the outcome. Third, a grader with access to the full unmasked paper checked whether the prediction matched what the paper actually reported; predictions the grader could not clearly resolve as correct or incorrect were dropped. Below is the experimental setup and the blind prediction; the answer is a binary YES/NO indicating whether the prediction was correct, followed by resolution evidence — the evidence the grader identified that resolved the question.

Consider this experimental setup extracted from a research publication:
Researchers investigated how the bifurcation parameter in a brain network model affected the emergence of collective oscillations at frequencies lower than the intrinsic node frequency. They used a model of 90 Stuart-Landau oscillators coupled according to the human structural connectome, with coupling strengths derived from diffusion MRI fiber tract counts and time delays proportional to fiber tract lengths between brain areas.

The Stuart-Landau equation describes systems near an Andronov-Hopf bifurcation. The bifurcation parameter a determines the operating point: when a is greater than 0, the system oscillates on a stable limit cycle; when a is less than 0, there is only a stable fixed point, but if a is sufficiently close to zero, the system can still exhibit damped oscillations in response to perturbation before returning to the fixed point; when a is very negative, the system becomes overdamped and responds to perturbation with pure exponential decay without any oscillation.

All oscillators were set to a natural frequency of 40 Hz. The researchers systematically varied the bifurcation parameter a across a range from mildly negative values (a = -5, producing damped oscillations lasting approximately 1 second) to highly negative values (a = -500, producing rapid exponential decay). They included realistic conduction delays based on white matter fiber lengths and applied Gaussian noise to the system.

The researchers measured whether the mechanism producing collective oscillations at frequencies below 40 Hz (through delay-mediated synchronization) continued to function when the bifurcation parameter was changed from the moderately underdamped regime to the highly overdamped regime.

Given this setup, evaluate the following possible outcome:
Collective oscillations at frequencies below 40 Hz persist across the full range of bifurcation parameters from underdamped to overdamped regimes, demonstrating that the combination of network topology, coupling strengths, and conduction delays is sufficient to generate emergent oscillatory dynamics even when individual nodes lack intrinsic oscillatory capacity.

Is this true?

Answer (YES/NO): NO